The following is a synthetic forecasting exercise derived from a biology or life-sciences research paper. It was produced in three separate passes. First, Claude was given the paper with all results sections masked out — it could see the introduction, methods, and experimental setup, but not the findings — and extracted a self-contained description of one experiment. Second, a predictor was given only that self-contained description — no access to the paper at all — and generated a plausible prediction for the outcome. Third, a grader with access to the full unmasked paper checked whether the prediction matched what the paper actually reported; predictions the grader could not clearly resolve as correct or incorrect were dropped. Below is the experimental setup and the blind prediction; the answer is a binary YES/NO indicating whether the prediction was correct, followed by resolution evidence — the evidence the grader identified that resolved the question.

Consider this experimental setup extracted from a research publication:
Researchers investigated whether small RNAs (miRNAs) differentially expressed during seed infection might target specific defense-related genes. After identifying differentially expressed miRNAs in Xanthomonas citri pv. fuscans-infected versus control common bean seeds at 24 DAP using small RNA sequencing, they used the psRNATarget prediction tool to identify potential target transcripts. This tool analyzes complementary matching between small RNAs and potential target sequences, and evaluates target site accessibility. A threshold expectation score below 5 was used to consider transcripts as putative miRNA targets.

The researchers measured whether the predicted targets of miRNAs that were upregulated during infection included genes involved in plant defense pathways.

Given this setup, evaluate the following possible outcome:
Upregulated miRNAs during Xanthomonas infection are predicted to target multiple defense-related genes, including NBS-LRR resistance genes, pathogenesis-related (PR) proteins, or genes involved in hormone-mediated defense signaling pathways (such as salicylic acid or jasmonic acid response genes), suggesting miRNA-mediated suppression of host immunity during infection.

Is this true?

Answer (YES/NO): YES